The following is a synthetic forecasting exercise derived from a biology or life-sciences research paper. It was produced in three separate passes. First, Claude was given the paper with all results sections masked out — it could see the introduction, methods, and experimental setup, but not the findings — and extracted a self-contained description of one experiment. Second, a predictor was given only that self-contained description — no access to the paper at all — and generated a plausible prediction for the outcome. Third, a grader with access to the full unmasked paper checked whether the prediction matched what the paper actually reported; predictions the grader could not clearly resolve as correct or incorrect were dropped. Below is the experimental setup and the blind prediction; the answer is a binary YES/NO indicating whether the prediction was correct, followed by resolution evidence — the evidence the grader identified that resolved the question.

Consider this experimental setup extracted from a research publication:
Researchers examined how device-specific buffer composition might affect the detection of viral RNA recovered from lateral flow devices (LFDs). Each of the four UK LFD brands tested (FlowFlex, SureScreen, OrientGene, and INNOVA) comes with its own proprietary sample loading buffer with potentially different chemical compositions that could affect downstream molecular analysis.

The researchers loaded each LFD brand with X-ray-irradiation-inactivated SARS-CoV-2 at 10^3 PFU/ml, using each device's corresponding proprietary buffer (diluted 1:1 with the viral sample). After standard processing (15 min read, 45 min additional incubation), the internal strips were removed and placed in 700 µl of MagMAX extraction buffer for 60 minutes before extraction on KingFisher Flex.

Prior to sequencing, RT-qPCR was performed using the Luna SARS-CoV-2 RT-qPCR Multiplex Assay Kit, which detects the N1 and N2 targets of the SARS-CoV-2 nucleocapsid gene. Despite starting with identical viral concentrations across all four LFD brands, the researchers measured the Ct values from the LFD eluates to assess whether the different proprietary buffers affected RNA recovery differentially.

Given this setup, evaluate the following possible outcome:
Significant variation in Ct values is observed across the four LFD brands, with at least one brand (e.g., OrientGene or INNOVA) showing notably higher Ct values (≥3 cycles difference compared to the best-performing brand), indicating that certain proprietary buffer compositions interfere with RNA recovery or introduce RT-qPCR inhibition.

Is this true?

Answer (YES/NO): NO